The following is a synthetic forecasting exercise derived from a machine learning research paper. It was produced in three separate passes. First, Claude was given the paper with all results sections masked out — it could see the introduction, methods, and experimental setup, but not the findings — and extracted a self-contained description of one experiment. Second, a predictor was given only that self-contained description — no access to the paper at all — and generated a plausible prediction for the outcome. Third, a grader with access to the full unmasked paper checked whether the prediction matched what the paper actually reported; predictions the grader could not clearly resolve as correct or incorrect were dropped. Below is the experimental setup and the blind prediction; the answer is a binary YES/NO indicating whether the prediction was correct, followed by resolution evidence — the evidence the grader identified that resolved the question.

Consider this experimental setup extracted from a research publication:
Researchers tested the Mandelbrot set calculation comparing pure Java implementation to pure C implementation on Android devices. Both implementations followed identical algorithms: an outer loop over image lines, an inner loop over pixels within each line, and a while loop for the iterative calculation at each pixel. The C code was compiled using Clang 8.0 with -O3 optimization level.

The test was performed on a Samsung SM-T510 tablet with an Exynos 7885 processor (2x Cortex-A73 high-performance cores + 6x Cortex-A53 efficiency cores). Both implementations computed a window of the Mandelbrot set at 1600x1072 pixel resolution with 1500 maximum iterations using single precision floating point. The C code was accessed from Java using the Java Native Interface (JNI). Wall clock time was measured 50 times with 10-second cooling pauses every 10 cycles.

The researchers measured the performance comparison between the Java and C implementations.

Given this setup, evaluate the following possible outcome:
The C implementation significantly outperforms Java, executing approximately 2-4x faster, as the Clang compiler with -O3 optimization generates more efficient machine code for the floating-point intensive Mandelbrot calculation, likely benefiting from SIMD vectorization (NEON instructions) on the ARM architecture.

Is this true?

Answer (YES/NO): NO